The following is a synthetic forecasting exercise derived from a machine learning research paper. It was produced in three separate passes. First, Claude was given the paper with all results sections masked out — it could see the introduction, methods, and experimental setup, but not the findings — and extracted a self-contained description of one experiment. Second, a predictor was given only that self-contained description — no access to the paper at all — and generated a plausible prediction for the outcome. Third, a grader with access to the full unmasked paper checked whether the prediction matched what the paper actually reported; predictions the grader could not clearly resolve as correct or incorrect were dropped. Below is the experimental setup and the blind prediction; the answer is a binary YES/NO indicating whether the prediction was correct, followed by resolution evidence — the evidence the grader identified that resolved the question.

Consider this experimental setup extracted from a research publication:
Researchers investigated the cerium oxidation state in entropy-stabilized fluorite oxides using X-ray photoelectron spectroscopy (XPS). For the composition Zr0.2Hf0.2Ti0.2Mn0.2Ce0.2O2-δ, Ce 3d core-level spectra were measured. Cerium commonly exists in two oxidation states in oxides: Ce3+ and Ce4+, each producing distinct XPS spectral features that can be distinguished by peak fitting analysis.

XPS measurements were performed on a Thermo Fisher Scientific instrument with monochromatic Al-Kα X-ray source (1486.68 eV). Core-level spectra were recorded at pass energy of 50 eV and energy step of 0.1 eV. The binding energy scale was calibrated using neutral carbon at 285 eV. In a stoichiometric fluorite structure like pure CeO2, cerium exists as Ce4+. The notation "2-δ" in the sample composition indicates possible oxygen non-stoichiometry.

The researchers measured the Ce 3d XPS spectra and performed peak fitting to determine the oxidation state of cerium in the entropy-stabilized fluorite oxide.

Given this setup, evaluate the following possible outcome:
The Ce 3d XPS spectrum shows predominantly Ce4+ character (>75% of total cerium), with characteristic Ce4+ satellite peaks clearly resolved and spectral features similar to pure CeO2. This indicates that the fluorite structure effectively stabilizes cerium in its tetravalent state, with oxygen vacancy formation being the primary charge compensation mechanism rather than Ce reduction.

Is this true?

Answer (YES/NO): YES